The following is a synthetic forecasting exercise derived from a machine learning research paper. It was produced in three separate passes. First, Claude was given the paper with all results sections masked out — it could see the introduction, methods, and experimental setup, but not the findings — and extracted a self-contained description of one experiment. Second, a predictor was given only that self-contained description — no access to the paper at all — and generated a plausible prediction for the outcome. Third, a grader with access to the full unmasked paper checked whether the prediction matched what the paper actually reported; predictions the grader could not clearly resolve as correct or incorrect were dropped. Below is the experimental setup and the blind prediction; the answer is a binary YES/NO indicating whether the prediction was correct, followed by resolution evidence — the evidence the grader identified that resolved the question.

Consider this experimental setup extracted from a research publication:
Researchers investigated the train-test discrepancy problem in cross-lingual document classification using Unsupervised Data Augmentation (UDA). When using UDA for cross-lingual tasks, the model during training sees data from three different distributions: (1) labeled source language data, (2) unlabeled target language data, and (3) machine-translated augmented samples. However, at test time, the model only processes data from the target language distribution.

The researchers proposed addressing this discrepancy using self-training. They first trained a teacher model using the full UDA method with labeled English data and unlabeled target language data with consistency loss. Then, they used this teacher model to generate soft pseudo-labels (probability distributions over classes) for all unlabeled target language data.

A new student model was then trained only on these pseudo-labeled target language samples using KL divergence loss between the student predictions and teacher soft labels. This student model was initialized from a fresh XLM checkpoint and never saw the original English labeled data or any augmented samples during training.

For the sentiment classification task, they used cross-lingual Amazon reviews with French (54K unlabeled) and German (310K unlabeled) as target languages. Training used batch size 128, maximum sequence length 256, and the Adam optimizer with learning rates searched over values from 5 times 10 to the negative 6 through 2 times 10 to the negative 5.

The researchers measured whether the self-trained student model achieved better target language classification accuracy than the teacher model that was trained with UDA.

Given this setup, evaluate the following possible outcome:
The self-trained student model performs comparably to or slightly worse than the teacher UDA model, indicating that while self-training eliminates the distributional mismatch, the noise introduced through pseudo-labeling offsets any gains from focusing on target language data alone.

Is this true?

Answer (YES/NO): NO